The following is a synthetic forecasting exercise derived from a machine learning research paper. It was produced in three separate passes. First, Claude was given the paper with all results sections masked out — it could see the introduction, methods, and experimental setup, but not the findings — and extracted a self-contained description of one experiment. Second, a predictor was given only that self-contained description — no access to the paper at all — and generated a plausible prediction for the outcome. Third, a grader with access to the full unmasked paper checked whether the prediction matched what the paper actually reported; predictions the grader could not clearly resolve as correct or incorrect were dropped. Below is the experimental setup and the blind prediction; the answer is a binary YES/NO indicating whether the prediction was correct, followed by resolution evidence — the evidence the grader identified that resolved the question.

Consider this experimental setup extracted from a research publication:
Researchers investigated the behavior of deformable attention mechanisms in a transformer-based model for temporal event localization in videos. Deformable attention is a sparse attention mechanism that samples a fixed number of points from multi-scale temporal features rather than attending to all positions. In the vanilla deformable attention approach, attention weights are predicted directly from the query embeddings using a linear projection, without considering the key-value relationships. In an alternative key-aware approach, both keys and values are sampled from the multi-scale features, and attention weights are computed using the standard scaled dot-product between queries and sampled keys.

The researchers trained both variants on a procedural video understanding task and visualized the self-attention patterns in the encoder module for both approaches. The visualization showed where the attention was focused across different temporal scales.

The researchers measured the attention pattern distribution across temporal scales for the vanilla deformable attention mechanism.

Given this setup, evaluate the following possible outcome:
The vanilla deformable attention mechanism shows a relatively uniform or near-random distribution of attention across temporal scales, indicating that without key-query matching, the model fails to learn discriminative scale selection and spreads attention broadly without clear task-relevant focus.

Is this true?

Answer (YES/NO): NO